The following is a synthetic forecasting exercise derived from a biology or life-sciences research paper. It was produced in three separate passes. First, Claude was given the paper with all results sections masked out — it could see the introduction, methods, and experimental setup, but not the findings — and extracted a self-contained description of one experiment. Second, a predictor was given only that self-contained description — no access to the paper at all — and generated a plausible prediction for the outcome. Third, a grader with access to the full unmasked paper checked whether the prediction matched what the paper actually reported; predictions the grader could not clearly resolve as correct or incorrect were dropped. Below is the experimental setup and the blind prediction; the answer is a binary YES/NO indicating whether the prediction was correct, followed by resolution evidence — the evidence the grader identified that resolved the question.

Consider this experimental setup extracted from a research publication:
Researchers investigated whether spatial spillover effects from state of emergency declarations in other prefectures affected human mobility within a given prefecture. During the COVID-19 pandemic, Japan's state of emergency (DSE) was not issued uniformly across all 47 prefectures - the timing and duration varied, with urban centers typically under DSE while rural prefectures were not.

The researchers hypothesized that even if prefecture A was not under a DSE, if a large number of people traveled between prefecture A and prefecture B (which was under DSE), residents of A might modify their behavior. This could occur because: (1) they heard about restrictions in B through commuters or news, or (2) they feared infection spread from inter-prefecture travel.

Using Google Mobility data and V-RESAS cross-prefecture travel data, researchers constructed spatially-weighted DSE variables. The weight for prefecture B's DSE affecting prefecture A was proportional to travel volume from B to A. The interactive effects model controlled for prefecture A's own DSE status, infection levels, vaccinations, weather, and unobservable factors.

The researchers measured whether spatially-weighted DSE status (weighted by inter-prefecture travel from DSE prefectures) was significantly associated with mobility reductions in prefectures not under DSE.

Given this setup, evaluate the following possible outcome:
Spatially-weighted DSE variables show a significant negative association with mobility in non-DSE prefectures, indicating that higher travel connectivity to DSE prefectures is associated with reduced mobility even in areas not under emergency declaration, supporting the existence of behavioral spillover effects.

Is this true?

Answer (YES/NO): NO